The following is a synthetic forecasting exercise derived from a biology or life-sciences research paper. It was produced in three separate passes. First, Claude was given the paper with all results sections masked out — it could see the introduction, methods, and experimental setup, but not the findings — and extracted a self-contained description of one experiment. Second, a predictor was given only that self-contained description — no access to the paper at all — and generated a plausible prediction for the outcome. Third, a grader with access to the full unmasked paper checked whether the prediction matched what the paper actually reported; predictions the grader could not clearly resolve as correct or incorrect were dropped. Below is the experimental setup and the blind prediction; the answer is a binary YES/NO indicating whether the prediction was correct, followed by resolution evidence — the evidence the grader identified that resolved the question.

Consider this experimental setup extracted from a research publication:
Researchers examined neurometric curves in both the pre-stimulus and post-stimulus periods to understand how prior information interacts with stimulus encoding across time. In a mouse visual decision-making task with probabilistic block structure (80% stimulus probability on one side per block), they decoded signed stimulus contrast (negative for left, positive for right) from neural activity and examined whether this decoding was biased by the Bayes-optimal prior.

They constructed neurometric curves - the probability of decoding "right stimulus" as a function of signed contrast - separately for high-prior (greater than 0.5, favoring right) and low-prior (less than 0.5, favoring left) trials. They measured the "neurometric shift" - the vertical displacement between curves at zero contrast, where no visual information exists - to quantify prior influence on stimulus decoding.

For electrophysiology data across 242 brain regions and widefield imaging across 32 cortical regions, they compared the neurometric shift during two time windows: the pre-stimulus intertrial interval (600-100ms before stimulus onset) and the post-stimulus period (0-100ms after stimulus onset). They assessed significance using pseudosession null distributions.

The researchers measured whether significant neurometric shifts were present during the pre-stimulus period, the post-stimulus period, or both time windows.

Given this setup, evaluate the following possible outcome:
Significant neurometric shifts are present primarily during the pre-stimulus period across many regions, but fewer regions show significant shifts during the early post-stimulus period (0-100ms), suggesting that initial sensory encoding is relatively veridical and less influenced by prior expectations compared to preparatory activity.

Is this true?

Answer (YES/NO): NO